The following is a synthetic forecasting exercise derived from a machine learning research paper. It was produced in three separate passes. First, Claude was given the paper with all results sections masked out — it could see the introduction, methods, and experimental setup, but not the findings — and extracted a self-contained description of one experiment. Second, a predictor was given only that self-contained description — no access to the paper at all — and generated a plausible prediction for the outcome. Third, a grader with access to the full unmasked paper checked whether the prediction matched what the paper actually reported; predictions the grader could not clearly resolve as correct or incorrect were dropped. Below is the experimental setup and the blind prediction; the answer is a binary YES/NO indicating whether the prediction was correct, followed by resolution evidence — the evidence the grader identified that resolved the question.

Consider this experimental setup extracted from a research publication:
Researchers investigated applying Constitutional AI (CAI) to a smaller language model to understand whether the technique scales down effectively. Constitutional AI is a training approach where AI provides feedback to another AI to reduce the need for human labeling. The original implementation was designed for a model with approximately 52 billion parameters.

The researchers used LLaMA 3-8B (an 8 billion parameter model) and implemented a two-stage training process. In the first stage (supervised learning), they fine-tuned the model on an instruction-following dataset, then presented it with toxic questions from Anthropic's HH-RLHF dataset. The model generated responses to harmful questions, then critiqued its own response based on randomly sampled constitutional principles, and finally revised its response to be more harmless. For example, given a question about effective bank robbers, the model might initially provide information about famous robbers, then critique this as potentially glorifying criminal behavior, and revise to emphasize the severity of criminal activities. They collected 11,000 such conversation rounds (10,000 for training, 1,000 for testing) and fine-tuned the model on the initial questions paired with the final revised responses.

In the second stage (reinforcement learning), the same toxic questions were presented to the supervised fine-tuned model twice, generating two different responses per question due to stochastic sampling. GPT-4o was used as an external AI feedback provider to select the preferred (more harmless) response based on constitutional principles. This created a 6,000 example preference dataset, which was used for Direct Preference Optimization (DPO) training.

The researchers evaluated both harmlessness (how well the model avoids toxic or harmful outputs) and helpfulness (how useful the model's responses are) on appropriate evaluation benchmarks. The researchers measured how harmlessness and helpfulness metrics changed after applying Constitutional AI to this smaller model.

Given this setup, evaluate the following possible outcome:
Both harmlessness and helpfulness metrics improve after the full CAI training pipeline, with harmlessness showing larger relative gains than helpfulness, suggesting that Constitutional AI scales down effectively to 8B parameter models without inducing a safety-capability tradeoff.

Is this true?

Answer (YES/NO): NO